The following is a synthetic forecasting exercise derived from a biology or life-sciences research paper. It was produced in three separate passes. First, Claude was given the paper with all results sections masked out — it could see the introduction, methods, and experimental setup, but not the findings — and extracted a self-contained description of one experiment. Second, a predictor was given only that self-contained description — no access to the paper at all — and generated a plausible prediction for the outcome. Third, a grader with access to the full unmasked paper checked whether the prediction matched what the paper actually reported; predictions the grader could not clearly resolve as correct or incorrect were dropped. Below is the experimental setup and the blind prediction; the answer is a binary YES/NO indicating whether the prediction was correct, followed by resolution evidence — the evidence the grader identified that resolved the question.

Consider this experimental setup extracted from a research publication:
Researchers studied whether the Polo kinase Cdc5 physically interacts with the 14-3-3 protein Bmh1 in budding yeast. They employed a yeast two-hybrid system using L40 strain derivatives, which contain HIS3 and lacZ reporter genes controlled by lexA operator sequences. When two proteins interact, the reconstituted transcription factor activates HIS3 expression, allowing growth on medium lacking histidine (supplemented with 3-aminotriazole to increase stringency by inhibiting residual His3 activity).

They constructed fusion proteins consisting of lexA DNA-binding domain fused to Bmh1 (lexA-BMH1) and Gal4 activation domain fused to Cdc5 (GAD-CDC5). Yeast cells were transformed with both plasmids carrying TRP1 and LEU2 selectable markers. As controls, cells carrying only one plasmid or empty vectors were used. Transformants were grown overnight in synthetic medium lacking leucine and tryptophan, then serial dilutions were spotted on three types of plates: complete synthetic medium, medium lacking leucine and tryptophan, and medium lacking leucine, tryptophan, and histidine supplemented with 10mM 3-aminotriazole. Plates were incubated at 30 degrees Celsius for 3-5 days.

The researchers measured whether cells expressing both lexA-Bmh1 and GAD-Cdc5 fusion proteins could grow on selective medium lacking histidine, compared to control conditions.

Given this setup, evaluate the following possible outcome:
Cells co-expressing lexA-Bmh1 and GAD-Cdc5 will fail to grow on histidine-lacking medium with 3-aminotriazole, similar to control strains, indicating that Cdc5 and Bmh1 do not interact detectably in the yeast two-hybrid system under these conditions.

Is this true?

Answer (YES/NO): NO